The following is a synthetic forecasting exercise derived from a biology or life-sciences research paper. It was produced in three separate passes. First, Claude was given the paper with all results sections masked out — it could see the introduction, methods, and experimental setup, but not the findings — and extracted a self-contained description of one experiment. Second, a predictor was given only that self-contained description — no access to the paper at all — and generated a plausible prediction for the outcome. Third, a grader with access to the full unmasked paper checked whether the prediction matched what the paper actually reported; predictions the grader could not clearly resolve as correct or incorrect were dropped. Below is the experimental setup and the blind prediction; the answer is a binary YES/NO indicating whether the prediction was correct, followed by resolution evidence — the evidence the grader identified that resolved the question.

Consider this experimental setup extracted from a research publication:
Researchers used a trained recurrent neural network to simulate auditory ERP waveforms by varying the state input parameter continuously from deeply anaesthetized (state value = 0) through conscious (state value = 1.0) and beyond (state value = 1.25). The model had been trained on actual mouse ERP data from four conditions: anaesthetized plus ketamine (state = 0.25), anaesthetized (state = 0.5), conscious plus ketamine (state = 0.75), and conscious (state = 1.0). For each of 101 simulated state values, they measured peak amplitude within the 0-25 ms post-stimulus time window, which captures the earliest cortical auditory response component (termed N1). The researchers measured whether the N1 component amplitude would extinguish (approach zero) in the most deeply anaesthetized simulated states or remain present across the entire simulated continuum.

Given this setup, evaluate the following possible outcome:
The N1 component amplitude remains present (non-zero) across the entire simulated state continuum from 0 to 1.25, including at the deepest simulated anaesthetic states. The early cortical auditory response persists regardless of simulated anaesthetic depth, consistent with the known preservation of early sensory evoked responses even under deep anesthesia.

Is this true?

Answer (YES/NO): YES